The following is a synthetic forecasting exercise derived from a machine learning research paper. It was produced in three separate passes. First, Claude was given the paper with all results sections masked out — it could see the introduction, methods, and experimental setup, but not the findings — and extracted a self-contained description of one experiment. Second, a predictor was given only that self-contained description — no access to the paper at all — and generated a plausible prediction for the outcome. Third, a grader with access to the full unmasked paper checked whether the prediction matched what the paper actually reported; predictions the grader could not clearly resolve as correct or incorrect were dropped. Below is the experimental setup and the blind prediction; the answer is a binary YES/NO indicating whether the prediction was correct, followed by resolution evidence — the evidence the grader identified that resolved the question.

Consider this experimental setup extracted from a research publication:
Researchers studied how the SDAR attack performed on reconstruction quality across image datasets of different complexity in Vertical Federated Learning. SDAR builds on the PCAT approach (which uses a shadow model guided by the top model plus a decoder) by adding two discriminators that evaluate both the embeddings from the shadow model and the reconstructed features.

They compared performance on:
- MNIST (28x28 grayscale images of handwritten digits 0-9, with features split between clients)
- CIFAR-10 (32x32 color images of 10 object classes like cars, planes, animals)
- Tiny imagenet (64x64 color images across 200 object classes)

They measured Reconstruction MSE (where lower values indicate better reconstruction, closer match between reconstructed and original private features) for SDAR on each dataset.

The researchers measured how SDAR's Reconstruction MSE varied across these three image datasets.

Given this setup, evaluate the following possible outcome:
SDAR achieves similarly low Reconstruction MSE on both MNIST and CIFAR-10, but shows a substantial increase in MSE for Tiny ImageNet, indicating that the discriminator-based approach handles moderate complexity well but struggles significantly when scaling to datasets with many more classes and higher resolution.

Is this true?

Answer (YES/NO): NO